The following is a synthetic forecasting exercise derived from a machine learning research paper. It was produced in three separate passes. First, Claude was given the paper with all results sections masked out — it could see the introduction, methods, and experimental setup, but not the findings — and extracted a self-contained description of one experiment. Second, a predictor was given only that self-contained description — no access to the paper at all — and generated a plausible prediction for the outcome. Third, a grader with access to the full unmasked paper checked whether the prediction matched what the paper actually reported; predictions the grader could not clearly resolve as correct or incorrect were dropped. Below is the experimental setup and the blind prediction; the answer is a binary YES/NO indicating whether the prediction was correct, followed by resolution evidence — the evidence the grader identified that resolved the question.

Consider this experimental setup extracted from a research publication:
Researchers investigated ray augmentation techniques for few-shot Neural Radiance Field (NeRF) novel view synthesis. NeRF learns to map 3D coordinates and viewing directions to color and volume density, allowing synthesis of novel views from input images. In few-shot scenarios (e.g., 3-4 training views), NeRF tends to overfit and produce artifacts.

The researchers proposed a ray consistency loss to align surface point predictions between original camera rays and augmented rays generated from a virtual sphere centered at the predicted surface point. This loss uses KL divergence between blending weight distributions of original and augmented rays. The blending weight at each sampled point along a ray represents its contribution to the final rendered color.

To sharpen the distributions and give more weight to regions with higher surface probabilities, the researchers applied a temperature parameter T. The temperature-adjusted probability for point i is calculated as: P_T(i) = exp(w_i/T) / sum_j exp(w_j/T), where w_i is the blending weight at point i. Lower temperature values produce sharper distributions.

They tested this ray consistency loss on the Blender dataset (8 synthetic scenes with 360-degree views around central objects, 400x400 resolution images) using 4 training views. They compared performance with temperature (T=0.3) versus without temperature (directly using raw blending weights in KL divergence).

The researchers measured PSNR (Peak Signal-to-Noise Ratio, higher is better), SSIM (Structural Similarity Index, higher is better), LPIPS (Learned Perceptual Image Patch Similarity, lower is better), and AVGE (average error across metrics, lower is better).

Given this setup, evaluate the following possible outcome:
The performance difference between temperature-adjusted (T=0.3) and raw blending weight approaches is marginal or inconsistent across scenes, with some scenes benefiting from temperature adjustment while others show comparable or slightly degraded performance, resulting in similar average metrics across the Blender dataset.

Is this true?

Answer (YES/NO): NO